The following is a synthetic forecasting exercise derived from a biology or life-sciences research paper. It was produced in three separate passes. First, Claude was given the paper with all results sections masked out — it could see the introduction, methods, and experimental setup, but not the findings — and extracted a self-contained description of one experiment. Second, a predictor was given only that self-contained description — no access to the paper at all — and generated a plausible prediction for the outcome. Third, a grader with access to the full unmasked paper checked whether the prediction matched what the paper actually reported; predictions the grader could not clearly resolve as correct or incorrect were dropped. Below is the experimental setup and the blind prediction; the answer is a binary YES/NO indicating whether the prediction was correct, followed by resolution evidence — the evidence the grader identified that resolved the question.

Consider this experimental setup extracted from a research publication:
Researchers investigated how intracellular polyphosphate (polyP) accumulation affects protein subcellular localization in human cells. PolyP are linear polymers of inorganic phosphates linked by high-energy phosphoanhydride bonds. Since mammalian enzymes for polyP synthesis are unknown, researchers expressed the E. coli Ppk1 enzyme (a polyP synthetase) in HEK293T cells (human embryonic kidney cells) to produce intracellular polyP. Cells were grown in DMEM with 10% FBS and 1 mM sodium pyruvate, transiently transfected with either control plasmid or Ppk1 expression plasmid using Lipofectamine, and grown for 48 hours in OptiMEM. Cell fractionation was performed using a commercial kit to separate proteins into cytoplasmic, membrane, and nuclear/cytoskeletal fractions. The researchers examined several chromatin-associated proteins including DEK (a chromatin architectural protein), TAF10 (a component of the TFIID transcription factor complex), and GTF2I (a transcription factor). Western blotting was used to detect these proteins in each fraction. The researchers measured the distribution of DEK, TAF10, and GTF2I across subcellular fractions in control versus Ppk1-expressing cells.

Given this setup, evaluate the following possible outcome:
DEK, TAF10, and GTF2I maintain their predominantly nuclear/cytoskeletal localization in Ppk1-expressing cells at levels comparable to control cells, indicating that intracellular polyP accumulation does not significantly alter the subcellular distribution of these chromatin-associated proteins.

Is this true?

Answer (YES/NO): NO